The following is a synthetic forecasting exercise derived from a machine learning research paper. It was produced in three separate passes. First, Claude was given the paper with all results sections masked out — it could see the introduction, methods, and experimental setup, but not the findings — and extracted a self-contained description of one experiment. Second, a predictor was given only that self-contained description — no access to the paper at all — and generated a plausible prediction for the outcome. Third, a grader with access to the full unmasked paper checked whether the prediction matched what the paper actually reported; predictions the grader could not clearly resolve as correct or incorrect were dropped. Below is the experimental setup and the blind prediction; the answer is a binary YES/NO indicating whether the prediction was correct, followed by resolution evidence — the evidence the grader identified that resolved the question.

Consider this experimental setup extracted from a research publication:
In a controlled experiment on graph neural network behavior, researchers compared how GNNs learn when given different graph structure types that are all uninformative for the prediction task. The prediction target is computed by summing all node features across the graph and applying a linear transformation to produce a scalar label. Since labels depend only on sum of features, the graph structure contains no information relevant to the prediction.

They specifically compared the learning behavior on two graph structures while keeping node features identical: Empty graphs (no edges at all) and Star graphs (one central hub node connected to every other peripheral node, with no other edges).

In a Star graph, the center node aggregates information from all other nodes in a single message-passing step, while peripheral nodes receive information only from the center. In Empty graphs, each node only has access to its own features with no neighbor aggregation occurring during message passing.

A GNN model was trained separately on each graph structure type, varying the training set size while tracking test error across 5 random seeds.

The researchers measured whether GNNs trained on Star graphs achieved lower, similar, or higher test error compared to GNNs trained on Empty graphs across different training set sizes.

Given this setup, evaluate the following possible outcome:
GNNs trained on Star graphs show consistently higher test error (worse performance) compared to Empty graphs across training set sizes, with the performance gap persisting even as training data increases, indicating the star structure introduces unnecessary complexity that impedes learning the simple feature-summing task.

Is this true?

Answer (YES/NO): YES